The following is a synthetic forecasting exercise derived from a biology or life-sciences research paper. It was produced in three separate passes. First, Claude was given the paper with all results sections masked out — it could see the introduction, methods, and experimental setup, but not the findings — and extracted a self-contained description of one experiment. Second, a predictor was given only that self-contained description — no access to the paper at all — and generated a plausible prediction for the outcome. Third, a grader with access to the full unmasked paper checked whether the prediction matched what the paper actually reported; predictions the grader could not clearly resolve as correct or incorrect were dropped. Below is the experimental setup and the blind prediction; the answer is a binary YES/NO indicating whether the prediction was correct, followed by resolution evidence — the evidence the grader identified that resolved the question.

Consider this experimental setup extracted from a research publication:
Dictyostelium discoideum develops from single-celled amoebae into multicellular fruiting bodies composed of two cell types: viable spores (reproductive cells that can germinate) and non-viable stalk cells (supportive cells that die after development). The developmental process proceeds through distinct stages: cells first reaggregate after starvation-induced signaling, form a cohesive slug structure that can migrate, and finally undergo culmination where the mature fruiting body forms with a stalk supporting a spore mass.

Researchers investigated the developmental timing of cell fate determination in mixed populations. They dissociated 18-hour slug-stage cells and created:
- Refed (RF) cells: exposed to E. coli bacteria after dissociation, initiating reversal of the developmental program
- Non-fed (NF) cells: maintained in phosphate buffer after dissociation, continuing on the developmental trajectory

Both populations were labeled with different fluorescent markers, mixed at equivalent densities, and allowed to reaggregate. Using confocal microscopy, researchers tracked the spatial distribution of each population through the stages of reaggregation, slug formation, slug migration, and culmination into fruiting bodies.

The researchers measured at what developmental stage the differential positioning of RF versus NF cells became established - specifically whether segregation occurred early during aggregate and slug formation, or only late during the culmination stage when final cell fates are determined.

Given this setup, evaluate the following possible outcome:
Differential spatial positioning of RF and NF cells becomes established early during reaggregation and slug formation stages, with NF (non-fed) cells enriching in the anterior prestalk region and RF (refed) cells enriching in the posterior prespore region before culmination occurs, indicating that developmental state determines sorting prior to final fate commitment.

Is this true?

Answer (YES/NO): NO